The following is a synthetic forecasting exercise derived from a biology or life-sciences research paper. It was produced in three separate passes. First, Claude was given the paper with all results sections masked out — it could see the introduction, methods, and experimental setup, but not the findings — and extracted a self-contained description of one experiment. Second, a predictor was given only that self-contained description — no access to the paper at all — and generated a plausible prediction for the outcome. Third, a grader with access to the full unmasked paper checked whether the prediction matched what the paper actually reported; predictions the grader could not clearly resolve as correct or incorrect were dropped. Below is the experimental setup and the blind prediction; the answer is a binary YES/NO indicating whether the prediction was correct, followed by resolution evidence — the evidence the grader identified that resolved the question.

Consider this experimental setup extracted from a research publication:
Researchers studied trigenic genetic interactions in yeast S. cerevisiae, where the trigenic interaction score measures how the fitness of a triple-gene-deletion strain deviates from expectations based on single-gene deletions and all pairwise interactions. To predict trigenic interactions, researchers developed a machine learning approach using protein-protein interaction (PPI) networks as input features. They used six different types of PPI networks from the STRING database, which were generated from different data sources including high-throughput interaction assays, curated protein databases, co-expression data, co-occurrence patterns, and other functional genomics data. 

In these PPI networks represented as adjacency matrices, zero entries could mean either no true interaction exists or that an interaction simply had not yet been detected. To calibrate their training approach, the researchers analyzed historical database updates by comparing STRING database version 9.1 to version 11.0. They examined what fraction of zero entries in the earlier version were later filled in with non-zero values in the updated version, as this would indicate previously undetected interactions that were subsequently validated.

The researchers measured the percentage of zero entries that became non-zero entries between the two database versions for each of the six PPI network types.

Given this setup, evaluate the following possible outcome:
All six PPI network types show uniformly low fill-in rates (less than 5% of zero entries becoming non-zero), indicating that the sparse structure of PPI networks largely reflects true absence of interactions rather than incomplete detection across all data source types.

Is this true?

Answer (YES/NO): NO